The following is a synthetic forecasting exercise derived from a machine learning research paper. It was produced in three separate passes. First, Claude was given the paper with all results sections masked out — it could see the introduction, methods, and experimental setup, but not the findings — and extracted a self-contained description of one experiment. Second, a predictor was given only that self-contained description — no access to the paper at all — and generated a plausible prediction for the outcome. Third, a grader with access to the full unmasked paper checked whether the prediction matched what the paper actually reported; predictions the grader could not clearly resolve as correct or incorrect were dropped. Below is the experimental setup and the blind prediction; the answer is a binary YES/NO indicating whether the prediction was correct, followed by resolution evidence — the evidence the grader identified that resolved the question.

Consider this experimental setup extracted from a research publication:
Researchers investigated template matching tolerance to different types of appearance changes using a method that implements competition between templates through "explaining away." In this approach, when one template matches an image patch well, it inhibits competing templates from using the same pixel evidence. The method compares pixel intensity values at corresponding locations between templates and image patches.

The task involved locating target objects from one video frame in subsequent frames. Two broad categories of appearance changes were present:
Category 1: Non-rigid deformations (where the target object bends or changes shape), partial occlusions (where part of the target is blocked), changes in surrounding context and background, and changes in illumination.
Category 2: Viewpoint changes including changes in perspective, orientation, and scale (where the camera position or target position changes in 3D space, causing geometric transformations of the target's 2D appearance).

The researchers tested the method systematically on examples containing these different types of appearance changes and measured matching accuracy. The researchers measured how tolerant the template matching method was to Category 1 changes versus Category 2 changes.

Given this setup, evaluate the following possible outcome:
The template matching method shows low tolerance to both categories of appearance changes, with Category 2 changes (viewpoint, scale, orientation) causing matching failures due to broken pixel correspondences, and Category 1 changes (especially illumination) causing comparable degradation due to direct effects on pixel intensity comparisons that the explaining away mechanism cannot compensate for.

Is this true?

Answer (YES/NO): NO